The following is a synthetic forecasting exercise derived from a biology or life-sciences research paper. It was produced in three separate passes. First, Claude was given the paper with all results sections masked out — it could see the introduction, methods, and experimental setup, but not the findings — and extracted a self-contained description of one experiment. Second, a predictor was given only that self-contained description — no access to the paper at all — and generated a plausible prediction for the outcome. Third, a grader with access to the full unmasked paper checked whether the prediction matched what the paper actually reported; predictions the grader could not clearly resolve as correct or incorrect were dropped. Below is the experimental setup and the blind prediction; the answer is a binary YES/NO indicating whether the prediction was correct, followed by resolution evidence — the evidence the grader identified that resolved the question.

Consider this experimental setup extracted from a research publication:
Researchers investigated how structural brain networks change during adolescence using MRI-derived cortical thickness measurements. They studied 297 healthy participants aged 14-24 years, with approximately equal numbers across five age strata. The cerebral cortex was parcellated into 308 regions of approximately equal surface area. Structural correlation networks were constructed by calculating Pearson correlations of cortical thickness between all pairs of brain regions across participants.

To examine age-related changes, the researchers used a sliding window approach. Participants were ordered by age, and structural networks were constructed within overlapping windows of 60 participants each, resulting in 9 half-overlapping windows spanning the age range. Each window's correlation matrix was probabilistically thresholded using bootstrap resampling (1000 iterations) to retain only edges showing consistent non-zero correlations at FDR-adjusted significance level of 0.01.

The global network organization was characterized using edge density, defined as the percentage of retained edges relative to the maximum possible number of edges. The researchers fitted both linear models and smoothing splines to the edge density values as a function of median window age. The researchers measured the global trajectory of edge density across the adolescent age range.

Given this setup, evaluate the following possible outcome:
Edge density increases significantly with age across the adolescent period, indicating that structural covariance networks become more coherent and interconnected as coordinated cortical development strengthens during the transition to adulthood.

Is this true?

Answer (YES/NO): NO